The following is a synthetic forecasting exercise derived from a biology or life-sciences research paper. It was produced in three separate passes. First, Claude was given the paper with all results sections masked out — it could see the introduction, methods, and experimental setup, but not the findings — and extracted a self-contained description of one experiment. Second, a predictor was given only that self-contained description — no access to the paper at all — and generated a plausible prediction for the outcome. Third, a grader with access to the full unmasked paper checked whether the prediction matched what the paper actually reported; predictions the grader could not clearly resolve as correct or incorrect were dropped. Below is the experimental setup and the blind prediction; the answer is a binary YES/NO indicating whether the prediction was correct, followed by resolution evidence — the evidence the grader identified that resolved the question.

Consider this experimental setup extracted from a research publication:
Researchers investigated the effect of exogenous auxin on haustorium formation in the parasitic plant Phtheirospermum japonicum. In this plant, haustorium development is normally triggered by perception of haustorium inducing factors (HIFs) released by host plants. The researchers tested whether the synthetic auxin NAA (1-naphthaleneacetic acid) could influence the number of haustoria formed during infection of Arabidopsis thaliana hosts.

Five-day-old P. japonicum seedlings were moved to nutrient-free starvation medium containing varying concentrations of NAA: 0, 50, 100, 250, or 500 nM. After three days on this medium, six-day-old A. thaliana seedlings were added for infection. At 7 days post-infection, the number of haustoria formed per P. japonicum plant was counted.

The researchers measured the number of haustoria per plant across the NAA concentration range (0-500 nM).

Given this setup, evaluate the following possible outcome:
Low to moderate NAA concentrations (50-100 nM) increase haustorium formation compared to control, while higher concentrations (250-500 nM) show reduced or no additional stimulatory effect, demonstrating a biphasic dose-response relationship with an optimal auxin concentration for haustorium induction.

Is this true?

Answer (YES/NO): NO